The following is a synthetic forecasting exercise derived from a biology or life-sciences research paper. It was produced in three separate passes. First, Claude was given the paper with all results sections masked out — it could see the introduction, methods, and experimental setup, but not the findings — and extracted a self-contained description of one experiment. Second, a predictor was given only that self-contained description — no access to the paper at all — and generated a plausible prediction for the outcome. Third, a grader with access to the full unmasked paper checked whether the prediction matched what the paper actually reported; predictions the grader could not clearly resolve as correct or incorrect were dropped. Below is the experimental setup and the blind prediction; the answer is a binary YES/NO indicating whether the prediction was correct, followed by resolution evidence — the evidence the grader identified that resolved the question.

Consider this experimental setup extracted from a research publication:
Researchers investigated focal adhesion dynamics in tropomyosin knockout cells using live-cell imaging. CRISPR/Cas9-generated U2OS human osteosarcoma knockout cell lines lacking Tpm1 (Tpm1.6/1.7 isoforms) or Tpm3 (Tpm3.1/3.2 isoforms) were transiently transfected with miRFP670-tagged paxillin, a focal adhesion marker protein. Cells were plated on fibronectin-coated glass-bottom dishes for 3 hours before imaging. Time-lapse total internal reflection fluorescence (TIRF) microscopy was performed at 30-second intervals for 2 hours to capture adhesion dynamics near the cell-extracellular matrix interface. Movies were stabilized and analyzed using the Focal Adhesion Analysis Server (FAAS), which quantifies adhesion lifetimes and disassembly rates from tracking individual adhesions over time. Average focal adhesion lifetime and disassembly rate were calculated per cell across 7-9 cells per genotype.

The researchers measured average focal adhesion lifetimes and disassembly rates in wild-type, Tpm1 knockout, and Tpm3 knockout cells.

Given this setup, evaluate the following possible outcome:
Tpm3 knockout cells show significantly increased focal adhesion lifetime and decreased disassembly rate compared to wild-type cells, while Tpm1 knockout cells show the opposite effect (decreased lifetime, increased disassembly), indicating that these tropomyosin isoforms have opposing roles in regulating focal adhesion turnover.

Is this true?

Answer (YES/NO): NO